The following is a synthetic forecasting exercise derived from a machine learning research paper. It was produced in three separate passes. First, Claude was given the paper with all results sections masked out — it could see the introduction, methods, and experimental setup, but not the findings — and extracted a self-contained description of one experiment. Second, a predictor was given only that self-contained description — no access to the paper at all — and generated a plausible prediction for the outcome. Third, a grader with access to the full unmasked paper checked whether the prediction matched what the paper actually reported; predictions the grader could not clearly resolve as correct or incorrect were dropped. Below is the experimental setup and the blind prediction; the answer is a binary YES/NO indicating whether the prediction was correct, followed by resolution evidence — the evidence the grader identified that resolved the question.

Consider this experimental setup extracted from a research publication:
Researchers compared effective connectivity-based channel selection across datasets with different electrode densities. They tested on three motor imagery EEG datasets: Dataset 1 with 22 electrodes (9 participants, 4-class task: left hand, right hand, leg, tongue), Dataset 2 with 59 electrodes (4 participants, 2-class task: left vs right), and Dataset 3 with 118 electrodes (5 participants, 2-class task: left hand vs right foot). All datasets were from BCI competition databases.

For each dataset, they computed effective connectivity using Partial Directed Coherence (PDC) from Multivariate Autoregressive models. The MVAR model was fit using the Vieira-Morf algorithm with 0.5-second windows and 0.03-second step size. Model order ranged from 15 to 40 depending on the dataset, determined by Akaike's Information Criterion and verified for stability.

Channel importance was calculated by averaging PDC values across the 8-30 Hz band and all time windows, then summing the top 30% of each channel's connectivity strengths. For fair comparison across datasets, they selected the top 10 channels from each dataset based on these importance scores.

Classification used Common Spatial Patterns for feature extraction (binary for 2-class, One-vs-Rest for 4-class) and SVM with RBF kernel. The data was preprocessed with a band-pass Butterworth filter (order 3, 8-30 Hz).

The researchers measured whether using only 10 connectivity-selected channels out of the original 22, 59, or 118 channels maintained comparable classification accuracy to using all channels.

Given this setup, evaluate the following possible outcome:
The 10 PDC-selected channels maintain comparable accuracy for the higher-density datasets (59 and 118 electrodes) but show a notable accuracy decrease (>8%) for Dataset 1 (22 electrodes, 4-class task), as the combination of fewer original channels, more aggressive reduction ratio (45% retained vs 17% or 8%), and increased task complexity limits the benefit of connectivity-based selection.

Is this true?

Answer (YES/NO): NO